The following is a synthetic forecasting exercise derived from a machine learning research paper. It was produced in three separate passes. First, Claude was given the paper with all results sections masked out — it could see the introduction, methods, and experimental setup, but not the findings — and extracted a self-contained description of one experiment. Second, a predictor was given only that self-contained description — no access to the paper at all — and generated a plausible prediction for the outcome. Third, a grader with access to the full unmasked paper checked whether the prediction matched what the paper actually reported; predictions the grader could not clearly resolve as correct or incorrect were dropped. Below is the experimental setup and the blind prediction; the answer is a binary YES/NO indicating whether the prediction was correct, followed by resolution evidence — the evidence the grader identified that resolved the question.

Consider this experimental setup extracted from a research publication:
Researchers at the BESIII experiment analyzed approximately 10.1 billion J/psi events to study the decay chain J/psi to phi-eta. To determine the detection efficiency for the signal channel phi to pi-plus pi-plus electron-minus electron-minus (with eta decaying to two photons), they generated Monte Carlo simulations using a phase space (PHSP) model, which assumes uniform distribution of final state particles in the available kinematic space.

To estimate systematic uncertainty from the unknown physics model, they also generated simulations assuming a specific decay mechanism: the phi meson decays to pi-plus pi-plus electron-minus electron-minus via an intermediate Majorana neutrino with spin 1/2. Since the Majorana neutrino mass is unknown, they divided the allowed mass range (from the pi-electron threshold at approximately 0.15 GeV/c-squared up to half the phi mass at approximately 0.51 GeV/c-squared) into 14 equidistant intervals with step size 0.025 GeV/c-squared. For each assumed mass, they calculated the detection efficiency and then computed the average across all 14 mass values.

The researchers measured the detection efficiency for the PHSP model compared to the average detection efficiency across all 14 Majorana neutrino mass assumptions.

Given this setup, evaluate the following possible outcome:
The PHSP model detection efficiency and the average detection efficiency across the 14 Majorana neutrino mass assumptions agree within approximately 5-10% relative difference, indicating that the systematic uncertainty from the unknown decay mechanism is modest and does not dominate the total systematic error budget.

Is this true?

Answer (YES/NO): NO